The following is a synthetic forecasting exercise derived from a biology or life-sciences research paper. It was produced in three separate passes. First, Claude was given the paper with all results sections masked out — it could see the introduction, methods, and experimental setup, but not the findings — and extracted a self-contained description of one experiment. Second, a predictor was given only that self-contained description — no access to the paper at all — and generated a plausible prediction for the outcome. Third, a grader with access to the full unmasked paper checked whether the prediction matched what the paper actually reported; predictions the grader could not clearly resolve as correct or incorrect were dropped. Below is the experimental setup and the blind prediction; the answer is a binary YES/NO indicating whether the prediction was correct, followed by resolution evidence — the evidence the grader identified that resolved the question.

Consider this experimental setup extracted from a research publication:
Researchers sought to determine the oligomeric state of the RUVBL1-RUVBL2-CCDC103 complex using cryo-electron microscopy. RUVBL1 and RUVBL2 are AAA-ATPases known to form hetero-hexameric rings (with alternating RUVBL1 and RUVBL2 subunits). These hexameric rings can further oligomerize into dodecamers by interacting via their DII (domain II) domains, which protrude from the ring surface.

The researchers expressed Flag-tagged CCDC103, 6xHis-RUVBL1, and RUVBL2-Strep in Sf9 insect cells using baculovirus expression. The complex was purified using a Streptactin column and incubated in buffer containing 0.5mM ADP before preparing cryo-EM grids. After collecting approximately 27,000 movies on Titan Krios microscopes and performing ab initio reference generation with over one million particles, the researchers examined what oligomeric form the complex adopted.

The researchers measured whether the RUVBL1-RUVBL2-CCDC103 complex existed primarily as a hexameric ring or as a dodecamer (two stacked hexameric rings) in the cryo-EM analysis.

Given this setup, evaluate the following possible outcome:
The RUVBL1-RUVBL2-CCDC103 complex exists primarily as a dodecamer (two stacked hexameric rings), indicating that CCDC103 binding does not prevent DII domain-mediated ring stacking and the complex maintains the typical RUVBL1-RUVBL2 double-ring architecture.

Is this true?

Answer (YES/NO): NO